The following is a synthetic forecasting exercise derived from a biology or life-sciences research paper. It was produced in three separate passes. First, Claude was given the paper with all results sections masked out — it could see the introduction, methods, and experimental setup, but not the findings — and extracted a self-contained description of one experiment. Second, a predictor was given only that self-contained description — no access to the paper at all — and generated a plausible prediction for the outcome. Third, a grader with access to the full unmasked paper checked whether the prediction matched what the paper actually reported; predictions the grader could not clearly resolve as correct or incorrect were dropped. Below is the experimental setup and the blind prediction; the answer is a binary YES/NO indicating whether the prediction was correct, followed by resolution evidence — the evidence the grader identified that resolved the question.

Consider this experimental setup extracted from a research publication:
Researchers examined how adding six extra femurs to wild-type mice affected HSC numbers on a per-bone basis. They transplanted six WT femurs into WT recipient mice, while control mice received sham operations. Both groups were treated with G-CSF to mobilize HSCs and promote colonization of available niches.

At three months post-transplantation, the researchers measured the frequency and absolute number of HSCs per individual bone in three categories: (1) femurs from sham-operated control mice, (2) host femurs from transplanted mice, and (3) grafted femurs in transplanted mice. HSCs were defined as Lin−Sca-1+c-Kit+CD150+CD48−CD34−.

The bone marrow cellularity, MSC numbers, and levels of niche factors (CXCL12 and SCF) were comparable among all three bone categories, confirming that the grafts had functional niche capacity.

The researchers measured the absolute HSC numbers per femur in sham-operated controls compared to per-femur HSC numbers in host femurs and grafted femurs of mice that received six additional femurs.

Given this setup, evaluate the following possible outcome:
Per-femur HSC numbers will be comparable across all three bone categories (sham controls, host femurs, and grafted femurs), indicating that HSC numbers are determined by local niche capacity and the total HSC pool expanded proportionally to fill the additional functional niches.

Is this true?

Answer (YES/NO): NO